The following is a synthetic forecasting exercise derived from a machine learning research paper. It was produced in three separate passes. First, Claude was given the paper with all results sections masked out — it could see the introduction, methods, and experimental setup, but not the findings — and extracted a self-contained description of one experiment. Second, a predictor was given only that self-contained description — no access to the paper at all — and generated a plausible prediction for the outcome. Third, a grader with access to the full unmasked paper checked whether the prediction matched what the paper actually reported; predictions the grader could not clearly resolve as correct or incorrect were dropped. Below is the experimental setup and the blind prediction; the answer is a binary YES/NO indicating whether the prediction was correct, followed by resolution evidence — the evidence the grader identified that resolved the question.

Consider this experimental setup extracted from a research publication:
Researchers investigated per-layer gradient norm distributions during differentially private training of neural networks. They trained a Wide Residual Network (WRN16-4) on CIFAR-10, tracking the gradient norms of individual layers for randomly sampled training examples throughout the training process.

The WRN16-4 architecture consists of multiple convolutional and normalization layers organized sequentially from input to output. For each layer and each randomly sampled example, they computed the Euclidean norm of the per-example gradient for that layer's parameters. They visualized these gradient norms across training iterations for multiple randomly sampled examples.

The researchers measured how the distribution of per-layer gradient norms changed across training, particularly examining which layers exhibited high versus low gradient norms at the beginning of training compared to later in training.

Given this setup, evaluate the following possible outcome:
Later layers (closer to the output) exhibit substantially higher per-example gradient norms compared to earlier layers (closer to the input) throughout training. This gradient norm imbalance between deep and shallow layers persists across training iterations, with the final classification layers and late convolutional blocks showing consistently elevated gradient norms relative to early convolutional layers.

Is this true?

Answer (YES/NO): NO